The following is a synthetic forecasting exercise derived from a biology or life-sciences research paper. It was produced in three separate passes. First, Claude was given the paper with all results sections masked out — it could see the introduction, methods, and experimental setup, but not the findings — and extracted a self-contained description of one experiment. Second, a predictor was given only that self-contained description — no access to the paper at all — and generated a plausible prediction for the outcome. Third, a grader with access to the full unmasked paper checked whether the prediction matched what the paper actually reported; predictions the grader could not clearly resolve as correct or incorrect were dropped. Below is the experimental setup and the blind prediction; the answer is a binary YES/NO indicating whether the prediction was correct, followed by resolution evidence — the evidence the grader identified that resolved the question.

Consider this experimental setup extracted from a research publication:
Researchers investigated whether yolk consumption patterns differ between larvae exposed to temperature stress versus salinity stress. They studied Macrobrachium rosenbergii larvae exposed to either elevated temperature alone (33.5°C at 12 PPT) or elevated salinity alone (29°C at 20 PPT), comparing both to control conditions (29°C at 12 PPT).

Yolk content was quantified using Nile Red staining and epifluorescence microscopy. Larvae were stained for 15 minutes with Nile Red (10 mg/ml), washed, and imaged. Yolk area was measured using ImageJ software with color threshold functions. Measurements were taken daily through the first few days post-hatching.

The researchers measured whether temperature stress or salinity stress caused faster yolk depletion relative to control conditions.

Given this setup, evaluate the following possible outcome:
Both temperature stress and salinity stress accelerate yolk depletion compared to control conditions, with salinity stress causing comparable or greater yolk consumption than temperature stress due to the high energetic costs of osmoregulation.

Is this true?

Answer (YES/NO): NO